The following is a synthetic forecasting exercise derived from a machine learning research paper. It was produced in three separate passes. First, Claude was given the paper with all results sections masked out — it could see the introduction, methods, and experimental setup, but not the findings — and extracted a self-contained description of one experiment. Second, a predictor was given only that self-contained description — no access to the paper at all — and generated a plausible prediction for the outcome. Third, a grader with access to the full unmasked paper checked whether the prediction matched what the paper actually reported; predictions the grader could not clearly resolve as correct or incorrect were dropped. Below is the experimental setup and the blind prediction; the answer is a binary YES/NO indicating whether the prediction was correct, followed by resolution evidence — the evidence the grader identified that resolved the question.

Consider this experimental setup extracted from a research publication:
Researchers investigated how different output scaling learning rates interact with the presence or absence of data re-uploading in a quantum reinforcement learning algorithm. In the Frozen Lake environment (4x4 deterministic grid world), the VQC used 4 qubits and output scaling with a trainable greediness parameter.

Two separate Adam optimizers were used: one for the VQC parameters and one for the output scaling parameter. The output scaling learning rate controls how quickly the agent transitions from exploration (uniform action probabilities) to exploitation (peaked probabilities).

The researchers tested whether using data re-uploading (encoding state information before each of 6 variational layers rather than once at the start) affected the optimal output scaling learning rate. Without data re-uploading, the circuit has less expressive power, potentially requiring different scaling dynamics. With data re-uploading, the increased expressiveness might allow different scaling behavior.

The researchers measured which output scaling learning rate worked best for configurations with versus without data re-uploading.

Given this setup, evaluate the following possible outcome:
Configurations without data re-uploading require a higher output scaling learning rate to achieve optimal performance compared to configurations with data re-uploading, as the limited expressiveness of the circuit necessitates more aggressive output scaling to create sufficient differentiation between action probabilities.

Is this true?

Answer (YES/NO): NO